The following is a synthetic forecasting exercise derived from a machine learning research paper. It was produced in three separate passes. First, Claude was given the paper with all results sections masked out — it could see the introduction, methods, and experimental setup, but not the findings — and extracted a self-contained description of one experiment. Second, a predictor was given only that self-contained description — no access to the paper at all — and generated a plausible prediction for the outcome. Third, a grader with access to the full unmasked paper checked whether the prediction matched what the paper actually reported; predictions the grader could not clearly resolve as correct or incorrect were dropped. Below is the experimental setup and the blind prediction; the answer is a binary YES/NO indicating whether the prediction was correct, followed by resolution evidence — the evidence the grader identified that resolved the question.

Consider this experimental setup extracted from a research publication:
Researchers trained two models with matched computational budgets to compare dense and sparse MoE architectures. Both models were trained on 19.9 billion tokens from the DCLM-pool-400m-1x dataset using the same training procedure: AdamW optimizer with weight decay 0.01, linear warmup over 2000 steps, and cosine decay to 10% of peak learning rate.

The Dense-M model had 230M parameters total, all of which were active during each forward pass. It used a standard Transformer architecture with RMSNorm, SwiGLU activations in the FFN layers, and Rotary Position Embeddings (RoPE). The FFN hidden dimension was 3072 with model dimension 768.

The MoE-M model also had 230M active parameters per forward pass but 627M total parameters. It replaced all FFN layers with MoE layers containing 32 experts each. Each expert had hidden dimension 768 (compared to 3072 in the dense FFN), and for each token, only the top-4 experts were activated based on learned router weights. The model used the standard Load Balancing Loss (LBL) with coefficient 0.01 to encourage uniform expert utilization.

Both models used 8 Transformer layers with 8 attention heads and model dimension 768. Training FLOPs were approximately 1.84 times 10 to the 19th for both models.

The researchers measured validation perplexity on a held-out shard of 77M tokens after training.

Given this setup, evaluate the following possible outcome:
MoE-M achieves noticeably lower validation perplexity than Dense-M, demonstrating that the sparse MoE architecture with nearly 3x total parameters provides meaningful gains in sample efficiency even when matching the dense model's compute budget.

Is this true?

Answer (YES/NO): YES